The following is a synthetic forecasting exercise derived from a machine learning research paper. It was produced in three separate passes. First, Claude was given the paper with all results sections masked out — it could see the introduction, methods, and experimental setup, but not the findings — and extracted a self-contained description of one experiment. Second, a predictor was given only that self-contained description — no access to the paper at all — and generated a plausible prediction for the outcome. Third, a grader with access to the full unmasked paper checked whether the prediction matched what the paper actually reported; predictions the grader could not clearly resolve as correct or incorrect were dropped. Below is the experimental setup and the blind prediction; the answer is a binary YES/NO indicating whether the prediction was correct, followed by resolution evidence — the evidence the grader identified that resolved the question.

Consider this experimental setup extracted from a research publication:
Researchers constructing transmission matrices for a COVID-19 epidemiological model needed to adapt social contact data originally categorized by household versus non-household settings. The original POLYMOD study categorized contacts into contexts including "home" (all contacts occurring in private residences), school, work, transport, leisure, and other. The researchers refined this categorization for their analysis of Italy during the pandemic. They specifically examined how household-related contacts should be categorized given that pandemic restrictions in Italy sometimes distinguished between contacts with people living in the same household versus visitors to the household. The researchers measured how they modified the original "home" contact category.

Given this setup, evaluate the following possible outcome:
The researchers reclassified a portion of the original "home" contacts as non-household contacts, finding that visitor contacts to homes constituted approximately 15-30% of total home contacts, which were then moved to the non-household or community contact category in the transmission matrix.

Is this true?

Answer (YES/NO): NO